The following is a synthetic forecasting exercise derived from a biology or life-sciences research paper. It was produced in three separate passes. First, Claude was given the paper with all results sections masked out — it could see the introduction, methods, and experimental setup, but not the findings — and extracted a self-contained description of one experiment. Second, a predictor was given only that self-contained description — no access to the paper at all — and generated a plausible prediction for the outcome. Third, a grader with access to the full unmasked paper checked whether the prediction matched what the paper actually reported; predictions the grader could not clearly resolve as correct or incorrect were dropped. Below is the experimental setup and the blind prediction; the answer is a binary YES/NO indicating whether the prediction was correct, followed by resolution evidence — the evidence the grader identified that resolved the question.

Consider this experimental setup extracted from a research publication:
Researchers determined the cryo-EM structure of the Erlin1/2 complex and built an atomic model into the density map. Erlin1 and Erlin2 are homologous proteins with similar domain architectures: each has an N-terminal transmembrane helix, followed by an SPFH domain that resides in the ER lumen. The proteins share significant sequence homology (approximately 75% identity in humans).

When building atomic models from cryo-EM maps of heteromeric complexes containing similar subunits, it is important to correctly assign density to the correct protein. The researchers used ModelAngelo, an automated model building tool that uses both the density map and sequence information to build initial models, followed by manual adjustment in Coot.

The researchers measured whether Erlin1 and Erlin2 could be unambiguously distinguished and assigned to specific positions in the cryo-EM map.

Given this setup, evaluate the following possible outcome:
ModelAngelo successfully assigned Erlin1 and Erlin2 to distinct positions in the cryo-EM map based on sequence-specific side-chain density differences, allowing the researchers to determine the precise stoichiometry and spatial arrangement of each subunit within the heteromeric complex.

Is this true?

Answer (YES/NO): NO